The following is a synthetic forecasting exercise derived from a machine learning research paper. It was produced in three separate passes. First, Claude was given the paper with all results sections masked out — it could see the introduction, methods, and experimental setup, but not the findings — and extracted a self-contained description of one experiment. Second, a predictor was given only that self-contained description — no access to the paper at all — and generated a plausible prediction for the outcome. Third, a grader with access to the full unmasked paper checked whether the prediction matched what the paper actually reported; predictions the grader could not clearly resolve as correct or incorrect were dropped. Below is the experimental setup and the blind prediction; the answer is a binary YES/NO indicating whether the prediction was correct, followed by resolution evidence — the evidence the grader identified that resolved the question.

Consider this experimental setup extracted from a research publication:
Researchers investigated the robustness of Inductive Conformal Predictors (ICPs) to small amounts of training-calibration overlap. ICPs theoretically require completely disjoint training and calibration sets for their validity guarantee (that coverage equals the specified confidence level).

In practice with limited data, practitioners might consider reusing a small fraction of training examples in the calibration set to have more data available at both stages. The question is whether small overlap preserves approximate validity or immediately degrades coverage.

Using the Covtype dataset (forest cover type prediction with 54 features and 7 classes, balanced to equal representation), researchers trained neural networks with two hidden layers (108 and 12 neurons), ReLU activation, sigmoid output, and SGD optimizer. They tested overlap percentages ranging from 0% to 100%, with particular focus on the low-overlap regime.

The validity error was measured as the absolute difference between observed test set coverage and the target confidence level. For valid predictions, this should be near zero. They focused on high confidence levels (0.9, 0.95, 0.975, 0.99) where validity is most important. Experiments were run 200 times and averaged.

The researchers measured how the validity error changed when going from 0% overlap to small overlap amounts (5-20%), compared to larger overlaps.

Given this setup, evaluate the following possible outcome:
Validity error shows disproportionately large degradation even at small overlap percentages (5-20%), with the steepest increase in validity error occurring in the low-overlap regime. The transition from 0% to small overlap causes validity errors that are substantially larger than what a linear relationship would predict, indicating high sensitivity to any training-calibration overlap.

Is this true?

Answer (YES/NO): NO